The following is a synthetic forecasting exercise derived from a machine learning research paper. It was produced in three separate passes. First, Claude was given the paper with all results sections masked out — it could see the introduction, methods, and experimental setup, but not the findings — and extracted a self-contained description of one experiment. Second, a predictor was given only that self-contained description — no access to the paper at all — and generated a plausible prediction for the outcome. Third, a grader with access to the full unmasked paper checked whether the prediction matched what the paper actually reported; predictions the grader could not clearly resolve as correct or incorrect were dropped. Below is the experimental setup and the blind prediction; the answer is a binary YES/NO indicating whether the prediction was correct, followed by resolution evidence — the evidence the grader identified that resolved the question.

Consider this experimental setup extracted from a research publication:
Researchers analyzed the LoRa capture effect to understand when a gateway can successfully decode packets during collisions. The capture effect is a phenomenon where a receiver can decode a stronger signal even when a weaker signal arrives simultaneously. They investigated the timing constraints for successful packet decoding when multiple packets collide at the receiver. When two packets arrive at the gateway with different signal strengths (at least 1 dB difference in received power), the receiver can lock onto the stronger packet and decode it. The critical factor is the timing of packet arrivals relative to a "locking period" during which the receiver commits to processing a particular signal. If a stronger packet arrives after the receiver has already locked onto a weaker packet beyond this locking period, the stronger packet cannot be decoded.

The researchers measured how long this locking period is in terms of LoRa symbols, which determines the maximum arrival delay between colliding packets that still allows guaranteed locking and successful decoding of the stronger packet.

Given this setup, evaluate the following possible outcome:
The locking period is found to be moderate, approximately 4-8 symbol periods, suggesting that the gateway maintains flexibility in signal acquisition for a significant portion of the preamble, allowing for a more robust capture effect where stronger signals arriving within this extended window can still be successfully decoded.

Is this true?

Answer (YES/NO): YES